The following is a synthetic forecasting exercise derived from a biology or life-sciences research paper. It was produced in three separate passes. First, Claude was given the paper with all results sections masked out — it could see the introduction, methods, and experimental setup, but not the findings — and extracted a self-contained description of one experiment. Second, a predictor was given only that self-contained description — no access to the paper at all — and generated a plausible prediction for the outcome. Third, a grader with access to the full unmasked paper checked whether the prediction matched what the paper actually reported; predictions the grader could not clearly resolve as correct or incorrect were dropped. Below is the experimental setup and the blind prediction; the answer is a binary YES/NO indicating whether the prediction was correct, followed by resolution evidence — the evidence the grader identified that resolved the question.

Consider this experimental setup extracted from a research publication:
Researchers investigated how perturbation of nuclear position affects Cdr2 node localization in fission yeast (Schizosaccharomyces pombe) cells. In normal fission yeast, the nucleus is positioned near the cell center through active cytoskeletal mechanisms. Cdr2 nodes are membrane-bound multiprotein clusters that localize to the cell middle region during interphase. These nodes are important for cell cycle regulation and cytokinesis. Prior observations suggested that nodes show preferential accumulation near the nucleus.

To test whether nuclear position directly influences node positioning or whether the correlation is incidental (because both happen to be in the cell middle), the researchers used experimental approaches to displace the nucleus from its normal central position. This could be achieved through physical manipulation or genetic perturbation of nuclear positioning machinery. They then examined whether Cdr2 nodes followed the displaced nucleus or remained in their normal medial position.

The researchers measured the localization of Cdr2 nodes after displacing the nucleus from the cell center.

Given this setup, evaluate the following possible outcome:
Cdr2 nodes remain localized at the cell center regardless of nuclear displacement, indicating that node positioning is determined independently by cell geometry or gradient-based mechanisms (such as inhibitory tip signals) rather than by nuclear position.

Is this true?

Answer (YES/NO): NO